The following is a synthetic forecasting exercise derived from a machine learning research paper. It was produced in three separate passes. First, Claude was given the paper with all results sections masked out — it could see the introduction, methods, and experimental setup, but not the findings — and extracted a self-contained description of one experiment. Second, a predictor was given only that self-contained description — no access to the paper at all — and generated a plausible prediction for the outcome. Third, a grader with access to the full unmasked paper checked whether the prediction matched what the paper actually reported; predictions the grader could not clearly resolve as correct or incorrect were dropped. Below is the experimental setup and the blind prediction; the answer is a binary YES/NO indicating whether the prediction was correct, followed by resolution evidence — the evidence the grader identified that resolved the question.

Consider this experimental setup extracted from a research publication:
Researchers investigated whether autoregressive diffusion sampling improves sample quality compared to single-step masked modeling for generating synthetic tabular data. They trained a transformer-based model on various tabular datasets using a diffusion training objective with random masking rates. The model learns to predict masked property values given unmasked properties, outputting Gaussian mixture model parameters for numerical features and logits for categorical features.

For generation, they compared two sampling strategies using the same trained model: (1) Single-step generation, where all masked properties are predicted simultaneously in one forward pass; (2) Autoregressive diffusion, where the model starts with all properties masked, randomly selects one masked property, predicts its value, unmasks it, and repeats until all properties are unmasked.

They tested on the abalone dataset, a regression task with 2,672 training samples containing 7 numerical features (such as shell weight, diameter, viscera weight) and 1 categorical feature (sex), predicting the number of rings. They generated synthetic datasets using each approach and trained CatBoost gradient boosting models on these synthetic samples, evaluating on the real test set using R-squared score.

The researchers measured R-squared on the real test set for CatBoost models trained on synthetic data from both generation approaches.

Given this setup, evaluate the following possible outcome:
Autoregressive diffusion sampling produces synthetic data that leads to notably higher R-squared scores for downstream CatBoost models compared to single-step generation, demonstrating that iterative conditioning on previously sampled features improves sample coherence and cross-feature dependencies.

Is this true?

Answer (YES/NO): YES